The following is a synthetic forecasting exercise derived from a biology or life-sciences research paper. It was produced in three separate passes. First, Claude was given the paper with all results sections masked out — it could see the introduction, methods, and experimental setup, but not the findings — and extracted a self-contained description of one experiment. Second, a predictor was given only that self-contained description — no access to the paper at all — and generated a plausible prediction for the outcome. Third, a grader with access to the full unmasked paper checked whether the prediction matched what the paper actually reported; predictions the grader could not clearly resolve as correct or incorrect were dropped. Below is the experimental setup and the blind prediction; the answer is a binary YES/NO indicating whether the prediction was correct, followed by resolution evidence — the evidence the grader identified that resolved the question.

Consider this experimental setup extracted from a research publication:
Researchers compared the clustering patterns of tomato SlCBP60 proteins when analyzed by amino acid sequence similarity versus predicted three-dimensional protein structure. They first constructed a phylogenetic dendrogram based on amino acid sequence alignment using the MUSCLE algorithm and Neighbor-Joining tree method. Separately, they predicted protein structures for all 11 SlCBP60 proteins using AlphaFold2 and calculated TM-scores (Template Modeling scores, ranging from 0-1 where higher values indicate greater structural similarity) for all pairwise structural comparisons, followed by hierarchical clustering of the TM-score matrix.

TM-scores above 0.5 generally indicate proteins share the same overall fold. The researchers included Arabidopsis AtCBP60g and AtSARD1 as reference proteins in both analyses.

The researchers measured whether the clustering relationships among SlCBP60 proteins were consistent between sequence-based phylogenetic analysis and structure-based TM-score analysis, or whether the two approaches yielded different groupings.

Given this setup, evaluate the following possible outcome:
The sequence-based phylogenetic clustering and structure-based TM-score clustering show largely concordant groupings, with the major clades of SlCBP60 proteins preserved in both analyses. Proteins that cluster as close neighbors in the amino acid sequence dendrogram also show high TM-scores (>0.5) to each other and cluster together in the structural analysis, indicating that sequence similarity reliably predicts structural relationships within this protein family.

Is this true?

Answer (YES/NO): NO